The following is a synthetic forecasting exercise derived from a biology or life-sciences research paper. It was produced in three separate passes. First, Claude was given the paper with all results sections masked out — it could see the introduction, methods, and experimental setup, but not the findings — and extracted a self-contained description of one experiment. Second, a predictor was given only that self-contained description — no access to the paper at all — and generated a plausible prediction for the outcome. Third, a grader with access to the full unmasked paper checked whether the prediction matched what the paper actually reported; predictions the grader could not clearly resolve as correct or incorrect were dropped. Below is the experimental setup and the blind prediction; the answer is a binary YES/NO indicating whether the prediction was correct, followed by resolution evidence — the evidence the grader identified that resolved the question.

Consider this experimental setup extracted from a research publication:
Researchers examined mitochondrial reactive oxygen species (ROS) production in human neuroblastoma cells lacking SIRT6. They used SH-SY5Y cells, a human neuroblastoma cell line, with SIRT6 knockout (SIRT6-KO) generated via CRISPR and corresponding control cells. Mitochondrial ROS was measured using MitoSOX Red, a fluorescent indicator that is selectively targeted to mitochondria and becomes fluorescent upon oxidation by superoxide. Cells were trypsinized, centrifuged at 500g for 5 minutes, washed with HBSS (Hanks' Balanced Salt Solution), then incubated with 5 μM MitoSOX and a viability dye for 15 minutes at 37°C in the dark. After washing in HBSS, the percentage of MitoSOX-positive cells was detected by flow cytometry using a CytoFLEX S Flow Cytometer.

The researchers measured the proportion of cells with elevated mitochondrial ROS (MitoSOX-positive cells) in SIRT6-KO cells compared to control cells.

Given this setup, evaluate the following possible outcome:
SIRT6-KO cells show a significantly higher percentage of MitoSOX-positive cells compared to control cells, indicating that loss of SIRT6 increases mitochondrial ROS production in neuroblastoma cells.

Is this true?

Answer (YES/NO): YES